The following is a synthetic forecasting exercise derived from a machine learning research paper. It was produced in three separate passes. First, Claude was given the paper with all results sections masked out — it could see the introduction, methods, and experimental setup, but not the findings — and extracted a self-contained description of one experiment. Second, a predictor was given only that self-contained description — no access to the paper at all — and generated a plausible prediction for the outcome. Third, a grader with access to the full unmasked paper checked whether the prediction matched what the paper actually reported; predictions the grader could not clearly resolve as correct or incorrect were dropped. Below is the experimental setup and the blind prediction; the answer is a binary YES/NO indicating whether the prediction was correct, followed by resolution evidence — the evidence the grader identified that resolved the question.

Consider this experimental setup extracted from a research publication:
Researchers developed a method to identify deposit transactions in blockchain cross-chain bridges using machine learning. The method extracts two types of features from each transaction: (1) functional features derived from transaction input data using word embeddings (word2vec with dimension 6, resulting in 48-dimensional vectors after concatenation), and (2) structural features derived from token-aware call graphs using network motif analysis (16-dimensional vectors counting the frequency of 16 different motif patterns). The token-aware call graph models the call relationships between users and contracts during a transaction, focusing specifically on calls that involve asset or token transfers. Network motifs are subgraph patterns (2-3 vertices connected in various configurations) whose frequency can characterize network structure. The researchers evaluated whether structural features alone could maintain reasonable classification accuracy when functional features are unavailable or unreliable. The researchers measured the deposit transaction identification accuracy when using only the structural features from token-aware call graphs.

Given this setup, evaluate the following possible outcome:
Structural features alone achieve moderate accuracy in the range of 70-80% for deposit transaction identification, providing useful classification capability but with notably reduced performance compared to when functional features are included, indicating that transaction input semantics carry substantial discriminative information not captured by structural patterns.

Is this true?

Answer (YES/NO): YES